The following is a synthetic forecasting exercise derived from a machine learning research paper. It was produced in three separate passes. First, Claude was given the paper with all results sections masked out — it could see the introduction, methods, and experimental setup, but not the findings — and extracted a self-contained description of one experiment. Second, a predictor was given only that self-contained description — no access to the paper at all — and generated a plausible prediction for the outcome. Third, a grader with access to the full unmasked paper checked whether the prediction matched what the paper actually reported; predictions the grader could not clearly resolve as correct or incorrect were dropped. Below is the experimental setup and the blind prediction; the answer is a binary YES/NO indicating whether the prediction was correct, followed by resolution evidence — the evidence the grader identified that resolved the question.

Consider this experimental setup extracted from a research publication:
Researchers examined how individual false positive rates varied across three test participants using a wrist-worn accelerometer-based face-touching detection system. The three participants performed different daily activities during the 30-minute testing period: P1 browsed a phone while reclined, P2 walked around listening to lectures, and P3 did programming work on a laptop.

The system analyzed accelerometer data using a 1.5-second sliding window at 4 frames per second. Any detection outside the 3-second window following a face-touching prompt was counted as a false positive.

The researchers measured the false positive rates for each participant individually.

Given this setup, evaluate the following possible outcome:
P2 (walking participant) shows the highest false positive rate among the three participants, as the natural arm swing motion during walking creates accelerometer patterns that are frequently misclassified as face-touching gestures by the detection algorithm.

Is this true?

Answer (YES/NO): NO